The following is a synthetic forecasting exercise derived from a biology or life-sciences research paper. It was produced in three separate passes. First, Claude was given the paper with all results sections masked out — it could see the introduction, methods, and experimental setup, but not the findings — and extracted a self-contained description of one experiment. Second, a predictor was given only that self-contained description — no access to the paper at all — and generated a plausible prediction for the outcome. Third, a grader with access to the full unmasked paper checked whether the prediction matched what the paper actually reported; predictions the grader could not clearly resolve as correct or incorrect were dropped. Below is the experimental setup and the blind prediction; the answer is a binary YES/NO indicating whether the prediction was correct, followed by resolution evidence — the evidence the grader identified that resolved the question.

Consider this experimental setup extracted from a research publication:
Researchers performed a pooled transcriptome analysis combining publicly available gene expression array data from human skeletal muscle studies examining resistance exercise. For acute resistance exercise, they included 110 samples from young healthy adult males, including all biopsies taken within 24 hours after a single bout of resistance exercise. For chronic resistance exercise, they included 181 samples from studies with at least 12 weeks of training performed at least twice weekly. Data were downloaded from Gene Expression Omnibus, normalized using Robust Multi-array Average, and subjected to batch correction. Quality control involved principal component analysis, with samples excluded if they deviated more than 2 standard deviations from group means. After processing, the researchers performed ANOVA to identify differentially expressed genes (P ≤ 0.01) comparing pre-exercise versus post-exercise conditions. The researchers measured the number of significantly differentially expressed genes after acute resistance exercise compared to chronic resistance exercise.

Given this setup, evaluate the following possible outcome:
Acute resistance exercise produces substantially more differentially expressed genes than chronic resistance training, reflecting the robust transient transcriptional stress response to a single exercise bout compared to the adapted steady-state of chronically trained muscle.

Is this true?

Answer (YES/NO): NO